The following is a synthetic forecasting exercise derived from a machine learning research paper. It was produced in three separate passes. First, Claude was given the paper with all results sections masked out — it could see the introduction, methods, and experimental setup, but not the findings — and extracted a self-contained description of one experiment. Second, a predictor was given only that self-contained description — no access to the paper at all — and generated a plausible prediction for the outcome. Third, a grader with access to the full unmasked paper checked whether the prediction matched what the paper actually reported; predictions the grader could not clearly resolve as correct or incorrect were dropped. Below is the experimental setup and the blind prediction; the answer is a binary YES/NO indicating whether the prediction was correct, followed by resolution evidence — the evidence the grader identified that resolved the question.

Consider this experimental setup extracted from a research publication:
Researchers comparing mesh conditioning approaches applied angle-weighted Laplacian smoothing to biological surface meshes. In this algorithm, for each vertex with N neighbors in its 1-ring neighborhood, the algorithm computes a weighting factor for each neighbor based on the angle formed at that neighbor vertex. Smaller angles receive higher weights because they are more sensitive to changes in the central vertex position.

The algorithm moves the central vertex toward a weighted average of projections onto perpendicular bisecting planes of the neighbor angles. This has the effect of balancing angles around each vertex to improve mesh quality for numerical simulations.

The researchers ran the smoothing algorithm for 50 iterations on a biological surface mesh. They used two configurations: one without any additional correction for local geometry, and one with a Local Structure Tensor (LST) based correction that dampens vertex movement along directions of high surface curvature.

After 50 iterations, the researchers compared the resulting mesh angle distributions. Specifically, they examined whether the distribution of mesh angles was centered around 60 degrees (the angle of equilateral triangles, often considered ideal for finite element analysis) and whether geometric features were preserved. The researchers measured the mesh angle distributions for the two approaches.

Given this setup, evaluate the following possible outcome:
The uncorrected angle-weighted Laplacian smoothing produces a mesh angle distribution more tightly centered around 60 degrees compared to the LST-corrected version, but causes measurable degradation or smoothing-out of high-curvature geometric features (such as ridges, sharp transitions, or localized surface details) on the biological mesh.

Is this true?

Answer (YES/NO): YES